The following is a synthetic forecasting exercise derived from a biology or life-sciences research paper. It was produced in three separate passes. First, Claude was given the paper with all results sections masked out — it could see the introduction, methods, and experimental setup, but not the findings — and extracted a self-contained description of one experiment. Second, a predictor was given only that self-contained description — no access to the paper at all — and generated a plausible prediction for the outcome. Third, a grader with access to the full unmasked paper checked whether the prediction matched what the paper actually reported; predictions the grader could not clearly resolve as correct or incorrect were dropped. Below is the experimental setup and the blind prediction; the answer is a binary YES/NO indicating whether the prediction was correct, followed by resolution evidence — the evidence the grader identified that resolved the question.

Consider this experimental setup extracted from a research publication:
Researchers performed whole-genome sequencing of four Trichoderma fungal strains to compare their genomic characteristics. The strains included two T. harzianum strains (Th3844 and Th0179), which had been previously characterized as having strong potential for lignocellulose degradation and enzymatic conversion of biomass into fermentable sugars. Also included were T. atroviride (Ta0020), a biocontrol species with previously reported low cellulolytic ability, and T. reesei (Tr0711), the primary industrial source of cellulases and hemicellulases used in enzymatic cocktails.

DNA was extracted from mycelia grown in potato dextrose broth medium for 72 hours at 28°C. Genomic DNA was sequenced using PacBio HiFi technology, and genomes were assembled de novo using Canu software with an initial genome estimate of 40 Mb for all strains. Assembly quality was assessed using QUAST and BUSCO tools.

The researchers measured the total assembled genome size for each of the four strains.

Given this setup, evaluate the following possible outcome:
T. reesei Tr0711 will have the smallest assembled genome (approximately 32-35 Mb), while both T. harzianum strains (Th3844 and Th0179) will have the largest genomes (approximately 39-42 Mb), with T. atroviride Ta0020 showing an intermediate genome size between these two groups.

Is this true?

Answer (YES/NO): YES